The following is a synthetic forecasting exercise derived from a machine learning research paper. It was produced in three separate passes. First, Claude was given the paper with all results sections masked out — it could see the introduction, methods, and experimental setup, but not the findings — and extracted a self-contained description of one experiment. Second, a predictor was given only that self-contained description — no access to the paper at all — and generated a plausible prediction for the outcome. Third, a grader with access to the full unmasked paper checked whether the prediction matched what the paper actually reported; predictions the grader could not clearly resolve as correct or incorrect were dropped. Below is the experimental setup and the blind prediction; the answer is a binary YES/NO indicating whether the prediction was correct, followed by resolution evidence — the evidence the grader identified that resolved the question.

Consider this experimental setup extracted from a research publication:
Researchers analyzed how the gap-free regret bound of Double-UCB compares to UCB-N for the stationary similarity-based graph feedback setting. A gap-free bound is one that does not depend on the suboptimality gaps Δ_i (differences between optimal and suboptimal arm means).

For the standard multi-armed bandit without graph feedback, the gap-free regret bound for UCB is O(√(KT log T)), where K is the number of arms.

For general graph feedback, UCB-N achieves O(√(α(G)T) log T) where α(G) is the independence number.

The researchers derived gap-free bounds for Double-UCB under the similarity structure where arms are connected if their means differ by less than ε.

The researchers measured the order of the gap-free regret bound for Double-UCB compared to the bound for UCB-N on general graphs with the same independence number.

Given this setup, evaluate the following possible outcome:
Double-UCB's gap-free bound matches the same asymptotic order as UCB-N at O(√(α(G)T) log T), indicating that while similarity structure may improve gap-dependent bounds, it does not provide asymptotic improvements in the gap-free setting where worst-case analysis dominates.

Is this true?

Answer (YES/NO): NO